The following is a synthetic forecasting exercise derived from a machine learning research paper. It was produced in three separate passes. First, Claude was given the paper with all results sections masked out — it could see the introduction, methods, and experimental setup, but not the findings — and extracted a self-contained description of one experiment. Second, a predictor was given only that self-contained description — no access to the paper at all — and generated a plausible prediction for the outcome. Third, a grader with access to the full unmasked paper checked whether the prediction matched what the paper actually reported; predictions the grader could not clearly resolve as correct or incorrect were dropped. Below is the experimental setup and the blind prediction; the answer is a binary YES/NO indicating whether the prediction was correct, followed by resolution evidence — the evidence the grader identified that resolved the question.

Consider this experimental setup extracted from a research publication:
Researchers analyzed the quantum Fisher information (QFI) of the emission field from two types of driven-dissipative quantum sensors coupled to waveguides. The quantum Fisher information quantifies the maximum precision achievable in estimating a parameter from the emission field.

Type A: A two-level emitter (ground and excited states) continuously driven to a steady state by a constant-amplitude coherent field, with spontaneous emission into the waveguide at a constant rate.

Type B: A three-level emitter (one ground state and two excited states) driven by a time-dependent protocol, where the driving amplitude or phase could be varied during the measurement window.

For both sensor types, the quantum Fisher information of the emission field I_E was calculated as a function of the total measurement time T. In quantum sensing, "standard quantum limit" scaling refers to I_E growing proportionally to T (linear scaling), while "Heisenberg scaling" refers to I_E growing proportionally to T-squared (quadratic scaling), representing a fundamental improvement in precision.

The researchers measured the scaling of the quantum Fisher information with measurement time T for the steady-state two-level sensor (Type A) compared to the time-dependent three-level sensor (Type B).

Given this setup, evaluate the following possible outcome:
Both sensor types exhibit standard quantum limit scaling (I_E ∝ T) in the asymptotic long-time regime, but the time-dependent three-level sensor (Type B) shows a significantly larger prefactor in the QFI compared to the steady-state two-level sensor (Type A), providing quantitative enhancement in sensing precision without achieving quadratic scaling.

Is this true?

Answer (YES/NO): NO